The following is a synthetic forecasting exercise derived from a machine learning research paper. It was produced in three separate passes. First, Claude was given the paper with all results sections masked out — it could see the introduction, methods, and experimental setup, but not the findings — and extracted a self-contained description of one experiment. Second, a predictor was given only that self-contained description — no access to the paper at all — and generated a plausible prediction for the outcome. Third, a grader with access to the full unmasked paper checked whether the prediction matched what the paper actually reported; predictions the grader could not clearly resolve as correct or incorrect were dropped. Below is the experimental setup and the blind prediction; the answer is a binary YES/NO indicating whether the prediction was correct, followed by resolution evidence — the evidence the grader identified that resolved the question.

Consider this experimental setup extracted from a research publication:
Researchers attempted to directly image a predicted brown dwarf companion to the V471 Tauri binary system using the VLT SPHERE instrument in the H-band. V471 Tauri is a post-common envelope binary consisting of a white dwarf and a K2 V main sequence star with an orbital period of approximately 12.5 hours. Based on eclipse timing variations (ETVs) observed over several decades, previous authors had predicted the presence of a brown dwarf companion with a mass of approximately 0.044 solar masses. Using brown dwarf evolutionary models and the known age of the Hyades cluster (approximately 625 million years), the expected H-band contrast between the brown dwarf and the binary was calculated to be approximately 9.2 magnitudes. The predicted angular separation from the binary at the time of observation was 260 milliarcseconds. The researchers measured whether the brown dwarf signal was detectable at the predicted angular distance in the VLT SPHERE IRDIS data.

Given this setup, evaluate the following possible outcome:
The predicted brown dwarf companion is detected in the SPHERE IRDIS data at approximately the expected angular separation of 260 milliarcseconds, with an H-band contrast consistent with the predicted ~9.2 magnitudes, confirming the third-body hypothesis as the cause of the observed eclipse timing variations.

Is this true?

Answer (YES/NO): NO